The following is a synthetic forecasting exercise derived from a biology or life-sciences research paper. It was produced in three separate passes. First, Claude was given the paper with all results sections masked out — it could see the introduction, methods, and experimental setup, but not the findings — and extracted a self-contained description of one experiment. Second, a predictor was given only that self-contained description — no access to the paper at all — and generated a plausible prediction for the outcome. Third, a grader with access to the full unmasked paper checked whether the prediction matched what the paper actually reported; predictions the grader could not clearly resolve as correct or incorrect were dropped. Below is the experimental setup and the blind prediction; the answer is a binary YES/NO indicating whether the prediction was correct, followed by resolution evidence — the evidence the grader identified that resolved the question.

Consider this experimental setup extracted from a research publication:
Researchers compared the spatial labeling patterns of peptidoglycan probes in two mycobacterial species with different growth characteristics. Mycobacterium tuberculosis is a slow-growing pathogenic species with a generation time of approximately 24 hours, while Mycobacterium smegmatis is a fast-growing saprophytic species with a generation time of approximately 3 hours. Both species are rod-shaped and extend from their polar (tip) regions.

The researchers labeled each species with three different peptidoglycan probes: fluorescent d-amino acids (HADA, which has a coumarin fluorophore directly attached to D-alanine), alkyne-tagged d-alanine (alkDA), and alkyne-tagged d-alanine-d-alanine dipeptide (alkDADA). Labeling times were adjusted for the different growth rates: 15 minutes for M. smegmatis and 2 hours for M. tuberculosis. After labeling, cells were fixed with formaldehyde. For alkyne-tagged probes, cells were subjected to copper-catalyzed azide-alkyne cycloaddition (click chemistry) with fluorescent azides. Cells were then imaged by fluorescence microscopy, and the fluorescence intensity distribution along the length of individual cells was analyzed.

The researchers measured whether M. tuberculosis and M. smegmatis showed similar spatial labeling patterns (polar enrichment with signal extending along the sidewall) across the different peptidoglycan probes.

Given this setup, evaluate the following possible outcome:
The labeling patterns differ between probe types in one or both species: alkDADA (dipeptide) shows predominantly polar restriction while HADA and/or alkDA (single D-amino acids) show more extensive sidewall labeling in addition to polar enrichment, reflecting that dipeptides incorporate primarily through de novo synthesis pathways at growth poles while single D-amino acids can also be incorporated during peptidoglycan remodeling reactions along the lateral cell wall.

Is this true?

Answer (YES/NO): NO